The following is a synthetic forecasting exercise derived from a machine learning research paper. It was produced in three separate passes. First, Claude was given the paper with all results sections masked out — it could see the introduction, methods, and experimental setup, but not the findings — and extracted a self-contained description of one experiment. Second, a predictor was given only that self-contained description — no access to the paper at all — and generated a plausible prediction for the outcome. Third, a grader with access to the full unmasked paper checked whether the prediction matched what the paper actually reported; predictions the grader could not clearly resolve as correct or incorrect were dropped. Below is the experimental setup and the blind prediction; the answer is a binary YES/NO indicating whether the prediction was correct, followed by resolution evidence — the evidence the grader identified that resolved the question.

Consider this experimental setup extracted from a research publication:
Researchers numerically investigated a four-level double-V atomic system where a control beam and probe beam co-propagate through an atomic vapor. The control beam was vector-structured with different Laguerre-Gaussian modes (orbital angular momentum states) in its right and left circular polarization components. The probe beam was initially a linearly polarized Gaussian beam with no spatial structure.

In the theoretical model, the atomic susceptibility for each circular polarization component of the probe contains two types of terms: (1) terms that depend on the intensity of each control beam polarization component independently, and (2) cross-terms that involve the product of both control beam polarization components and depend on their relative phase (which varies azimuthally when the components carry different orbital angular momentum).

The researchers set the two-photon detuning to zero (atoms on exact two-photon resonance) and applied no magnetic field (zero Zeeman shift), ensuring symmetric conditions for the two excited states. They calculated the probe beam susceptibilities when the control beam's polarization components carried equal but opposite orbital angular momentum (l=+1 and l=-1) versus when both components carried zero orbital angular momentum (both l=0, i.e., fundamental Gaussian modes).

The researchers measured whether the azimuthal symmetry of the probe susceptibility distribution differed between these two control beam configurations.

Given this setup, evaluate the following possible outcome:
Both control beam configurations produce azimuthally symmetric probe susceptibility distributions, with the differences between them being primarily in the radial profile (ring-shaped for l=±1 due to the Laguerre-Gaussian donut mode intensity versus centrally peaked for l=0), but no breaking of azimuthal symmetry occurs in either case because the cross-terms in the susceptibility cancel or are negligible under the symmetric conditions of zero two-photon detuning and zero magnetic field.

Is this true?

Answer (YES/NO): NO